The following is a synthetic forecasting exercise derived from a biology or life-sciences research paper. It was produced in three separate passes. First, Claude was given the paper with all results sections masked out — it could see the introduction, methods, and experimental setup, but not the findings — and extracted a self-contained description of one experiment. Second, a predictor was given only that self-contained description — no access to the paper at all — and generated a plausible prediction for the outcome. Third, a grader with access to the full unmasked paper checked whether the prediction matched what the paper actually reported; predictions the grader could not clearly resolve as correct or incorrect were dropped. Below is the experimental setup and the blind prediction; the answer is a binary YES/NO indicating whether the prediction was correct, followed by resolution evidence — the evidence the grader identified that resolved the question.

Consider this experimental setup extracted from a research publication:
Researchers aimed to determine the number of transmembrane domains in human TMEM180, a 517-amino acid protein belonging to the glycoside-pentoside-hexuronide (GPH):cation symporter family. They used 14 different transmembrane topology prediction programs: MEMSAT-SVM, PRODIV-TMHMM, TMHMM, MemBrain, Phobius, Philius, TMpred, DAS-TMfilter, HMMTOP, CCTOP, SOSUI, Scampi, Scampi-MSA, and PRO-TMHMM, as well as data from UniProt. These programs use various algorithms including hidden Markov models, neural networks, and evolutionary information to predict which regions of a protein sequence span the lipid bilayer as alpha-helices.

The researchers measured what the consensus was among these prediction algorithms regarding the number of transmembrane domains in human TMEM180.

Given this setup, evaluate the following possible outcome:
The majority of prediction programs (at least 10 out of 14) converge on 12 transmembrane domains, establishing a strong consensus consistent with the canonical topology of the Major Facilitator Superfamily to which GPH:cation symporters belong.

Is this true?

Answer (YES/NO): NO